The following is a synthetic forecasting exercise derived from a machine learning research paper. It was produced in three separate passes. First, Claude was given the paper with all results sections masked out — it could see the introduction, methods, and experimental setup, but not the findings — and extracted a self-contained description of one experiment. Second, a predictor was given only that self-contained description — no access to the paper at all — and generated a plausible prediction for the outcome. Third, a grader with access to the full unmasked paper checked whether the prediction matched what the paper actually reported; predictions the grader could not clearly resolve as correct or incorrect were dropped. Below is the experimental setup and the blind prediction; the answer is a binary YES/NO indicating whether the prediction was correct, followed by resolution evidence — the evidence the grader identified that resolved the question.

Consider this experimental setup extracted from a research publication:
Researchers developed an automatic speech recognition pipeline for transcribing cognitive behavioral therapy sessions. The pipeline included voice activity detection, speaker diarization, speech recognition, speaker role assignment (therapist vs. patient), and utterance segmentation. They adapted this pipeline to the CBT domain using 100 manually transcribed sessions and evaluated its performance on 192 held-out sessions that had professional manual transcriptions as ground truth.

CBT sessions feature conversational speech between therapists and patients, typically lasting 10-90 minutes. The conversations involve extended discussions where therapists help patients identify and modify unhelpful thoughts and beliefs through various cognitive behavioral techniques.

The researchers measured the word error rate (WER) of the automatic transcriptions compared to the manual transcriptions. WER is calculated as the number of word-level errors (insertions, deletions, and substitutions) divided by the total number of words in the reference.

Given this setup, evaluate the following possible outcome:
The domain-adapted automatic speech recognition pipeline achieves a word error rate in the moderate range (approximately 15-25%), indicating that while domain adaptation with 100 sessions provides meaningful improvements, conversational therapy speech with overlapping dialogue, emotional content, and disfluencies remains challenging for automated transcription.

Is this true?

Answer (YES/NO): NO